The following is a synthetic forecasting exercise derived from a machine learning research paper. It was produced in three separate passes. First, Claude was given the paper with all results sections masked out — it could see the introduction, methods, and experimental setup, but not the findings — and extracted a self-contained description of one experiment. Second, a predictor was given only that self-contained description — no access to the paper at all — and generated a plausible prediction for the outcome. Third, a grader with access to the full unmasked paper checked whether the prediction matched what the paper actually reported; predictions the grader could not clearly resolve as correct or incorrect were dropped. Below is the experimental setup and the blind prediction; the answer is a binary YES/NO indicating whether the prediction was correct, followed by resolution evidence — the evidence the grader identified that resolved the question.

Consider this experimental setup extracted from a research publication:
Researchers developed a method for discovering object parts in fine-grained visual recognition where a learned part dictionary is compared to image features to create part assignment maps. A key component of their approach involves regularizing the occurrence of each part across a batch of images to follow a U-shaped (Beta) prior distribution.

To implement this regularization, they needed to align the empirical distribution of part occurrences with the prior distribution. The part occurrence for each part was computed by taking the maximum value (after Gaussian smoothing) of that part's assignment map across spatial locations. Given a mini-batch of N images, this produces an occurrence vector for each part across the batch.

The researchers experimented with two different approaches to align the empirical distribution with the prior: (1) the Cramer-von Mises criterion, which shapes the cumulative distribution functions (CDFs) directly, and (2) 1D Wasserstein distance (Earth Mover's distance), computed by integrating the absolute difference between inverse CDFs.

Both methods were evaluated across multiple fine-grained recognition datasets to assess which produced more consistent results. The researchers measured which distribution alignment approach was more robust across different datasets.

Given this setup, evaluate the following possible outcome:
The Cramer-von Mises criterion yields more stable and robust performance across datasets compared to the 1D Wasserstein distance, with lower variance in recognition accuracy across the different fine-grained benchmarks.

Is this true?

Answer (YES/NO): NO